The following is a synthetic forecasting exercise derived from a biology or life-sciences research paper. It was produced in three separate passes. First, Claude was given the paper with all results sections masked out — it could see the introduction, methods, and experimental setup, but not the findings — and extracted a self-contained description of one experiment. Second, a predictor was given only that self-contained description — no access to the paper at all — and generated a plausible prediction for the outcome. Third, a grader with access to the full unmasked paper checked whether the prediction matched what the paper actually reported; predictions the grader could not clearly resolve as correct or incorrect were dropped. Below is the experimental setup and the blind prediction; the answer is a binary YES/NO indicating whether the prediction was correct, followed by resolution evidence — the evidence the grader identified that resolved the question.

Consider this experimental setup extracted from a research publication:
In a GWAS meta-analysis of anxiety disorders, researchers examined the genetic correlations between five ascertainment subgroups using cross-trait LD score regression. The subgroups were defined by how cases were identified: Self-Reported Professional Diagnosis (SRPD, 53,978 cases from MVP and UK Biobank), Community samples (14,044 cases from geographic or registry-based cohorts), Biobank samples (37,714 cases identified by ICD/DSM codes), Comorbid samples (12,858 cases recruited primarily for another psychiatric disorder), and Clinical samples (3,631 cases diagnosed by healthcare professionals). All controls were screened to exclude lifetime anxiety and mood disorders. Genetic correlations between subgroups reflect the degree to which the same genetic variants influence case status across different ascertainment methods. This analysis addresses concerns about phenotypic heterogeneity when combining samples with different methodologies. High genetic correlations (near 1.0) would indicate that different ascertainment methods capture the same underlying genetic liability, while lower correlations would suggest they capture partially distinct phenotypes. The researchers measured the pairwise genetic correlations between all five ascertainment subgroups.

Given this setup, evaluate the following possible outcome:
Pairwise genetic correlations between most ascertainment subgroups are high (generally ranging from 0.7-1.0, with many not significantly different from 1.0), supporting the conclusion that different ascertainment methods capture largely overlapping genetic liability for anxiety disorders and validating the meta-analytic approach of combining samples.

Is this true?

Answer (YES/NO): NO